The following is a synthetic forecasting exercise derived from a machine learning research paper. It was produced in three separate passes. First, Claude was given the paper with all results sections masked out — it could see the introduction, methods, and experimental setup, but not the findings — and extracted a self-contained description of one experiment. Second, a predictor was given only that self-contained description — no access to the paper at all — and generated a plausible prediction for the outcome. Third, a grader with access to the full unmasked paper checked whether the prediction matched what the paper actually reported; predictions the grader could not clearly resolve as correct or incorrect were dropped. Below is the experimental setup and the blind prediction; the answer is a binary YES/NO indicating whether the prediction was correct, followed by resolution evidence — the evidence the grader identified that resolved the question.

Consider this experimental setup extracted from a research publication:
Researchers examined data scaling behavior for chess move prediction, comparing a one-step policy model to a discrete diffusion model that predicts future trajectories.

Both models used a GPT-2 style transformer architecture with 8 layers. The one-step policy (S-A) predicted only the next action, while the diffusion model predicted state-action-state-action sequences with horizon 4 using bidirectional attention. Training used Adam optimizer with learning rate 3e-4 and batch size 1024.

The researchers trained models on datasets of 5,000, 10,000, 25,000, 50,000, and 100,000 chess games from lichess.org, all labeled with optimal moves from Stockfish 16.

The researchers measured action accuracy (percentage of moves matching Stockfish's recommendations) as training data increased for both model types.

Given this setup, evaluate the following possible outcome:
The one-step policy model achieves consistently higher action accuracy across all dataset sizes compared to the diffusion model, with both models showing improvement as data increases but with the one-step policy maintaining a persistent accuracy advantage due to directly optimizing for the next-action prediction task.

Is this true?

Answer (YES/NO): NO